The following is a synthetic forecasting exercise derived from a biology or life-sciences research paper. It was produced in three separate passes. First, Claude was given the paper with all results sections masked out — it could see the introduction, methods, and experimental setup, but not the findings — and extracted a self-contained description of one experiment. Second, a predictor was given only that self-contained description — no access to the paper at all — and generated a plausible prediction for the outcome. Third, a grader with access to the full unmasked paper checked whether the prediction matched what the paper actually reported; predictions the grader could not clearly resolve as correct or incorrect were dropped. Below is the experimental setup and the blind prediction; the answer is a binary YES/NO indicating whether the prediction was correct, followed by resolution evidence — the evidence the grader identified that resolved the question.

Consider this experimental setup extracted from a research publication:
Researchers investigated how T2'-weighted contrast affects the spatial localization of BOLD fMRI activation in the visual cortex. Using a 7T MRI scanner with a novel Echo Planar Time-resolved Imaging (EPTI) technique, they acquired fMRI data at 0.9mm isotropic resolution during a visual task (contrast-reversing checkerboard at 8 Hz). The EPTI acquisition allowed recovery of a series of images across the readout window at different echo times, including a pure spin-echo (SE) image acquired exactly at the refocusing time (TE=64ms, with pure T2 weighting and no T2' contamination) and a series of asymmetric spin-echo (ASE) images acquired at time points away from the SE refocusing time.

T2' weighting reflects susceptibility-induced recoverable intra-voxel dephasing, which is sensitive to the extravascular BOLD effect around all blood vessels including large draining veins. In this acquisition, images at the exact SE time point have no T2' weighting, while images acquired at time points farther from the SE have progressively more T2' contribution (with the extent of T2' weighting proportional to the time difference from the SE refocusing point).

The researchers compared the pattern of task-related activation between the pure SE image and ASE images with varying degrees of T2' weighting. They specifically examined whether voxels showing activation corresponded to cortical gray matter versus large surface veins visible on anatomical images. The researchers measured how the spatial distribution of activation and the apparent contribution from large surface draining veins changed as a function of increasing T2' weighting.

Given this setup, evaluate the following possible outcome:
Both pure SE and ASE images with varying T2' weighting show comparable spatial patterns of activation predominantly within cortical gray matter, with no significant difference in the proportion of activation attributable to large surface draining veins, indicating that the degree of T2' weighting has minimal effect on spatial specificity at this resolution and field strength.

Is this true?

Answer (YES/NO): NO